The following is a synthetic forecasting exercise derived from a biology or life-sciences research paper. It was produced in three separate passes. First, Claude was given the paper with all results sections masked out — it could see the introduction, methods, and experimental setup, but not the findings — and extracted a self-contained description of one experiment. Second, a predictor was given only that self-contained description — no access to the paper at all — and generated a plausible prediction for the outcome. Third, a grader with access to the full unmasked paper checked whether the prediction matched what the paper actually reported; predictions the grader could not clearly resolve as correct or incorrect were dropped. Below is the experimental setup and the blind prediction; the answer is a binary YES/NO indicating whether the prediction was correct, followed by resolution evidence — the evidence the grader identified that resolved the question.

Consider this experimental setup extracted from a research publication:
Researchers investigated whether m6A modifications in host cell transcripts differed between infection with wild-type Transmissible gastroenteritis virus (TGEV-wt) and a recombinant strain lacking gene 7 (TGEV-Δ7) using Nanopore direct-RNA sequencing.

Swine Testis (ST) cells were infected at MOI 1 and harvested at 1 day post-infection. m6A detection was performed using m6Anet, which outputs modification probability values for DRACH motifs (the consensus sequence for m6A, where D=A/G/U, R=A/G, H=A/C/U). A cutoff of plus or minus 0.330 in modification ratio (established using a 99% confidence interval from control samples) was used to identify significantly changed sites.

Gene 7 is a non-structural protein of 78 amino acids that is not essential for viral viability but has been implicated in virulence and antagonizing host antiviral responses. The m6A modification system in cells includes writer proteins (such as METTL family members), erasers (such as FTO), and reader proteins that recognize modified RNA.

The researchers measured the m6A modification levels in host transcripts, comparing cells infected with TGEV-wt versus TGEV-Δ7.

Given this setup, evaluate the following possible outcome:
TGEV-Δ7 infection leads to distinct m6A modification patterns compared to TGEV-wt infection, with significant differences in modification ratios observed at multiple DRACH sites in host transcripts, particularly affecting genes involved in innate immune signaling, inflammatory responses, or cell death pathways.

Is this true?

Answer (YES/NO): NO